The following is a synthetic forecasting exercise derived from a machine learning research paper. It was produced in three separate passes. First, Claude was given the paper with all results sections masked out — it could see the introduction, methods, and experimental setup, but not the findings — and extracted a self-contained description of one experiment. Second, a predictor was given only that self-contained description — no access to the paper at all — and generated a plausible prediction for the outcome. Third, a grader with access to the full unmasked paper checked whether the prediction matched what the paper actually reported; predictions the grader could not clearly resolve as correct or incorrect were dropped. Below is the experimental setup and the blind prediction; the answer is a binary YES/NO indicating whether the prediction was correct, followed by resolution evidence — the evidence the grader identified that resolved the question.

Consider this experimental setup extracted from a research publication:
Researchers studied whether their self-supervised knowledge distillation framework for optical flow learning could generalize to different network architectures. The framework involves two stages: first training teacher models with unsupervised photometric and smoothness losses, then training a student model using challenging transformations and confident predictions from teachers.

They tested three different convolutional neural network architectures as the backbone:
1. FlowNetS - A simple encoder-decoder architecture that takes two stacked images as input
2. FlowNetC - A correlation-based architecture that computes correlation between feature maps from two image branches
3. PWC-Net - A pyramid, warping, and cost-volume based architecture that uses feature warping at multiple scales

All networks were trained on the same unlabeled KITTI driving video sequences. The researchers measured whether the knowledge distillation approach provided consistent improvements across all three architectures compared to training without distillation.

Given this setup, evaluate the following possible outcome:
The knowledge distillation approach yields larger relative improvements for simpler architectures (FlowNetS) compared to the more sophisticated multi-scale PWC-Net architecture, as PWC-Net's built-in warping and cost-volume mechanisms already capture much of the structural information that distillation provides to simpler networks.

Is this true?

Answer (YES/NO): NO